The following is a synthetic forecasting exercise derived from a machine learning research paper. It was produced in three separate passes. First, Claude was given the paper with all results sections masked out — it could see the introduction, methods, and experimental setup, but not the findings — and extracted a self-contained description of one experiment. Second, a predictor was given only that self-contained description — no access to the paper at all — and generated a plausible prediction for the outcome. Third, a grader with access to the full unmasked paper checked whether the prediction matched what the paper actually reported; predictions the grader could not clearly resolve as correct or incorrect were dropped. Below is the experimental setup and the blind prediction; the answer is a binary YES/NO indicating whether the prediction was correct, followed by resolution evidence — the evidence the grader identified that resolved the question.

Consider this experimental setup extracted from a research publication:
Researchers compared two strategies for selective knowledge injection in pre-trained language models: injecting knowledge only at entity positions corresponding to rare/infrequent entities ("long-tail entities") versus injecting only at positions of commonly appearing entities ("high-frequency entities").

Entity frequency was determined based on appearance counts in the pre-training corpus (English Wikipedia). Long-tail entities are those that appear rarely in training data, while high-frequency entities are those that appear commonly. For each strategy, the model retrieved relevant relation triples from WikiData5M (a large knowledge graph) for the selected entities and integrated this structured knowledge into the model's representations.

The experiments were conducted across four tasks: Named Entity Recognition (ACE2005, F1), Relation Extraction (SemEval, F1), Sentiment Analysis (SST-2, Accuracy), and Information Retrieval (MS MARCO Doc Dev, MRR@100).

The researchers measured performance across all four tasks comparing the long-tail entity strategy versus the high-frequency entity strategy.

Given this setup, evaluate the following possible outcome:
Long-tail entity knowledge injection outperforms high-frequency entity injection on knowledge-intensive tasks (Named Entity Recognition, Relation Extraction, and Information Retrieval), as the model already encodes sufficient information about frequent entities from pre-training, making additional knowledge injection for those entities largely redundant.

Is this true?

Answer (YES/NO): YES